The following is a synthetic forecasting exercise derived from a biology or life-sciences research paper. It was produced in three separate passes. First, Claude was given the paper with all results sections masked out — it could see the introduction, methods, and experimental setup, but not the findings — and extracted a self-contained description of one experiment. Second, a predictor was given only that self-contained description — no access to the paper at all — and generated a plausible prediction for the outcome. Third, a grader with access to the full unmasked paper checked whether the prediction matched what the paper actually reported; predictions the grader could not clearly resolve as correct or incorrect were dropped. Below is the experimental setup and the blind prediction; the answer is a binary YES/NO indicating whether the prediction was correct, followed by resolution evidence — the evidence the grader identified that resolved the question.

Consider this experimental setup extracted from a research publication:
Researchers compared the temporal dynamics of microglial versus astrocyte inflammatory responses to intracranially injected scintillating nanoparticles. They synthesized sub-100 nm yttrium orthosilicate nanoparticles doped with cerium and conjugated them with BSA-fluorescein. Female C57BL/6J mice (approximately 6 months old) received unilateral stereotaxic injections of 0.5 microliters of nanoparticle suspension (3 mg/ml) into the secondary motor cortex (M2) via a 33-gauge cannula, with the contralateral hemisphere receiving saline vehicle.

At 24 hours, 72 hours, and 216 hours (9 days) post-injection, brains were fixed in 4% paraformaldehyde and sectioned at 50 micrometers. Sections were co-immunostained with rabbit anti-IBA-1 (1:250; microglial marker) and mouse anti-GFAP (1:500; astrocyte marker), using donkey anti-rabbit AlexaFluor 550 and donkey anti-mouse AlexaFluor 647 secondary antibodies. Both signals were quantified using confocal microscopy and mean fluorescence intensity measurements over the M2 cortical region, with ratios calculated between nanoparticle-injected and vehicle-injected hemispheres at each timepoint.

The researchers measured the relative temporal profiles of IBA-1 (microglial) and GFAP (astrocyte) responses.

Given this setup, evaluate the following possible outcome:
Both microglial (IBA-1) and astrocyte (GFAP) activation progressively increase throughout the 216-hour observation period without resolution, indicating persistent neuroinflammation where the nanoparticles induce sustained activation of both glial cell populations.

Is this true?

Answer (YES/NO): NO